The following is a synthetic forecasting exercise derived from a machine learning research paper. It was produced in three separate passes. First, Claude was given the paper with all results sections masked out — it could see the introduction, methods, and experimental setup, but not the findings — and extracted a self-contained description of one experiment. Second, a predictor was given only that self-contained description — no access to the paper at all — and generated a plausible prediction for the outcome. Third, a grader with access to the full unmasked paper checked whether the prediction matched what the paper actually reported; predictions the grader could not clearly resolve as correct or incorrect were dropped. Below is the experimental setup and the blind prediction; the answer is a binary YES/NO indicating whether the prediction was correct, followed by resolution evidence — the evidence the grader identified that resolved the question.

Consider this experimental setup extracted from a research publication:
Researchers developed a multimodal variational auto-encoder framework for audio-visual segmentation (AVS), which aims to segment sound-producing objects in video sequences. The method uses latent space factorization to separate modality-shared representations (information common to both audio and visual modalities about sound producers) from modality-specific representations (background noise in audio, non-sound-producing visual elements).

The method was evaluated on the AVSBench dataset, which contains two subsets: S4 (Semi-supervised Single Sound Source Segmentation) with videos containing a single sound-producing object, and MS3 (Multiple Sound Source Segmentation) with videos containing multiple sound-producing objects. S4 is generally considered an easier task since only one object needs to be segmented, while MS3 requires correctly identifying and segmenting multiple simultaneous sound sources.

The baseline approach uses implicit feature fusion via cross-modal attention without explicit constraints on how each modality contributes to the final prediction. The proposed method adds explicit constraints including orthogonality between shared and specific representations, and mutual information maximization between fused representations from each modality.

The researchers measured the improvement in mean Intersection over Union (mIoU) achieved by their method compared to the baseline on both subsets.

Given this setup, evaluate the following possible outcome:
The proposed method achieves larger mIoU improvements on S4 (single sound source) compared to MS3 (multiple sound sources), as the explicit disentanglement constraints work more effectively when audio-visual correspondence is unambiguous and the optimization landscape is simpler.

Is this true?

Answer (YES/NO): NO